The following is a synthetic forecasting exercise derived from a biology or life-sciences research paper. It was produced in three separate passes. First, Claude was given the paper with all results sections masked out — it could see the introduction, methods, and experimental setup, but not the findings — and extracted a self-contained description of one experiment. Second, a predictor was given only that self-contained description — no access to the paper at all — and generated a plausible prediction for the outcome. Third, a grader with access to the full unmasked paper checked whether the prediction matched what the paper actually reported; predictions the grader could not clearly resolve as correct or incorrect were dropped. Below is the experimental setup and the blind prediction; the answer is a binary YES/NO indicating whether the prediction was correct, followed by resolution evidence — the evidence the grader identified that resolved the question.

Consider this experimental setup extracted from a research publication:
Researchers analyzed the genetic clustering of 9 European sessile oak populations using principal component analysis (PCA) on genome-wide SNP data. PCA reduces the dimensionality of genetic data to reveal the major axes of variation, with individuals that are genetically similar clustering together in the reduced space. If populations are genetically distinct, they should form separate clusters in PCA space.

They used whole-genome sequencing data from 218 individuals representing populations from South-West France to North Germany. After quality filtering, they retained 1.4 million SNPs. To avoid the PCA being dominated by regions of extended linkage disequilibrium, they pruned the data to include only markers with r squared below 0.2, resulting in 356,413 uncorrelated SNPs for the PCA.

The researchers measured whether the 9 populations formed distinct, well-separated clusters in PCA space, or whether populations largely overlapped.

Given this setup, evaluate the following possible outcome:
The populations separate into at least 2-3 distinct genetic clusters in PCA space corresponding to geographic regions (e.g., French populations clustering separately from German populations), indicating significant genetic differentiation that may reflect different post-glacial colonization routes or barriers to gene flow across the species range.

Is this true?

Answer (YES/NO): NO